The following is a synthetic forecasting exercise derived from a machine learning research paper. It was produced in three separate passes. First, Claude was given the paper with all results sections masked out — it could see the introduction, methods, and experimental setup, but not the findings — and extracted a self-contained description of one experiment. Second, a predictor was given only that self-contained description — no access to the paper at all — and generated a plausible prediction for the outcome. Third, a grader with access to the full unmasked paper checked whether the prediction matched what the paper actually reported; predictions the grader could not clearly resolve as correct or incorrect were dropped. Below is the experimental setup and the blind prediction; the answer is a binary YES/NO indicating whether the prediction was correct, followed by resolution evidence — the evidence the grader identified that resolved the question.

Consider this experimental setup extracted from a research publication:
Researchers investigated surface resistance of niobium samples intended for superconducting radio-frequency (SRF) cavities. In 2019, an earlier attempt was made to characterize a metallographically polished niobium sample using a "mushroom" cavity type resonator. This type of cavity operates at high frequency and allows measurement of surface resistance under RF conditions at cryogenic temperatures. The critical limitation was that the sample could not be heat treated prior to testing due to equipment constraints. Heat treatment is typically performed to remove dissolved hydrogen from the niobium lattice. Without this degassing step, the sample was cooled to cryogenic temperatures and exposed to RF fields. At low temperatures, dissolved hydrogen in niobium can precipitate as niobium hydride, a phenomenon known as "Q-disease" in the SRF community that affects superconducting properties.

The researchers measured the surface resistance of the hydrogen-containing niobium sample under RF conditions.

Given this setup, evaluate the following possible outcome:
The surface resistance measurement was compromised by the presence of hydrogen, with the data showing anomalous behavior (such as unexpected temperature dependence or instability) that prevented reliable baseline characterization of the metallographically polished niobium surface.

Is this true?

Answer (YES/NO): NO